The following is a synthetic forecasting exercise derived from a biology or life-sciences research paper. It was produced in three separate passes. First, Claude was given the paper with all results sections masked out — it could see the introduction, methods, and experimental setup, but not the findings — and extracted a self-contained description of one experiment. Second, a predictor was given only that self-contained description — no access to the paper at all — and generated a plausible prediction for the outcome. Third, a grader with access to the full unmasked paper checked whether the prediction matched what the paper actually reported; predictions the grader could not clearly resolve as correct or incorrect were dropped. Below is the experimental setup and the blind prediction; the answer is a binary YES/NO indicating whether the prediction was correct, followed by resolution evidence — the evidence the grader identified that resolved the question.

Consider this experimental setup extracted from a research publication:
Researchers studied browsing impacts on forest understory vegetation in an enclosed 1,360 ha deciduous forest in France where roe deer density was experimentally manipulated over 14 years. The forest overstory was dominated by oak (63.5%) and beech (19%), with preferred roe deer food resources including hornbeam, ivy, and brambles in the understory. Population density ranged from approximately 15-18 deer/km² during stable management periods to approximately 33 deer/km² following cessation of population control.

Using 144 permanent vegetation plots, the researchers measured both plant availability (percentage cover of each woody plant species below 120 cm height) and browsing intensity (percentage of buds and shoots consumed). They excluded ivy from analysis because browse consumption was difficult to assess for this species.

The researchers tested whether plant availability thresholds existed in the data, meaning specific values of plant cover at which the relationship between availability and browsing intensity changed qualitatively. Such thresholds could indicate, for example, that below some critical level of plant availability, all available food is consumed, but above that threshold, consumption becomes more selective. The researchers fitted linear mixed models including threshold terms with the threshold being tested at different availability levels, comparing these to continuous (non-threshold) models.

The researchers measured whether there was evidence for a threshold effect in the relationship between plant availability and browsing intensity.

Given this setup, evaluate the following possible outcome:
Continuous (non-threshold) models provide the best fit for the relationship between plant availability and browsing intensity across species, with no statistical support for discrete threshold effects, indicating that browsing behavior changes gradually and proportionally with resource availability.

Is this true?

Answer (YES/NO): NO